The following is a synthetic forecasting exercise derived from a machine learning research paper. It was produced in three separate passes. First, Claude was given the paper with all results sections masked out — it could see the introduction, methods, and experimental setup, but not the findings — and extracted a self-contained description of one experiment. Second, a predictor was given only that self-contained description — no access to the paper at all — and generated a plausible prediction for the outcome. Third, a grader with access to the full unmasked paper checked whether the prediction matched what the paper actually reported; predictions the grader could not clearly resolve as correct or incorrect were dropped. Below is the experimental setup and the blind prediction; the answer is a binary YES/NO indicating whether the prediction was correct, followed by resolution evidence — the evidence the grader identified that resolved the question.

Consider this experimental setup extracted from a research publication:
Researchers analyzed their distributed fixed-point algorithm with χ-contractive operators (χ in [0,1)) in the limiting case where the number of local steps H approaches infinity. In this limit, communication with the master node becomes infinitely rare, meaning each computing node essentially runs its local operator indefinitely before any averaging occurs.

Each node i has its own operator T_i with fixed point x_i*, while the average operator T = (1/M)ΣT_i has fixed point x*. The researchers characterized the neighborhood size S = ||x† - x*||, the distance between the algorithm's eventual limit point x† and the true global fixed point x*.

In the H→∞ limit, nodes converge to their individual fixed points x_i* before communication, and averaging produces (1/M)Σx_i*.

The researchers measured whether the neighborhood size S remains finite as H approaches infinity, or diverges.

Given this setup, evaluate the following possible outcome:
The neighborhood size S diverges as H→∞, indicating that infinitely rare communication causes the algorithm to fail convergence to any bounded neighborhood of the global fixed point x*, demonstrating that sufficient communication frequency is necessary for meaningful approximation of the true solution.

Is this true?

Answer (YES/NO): NO